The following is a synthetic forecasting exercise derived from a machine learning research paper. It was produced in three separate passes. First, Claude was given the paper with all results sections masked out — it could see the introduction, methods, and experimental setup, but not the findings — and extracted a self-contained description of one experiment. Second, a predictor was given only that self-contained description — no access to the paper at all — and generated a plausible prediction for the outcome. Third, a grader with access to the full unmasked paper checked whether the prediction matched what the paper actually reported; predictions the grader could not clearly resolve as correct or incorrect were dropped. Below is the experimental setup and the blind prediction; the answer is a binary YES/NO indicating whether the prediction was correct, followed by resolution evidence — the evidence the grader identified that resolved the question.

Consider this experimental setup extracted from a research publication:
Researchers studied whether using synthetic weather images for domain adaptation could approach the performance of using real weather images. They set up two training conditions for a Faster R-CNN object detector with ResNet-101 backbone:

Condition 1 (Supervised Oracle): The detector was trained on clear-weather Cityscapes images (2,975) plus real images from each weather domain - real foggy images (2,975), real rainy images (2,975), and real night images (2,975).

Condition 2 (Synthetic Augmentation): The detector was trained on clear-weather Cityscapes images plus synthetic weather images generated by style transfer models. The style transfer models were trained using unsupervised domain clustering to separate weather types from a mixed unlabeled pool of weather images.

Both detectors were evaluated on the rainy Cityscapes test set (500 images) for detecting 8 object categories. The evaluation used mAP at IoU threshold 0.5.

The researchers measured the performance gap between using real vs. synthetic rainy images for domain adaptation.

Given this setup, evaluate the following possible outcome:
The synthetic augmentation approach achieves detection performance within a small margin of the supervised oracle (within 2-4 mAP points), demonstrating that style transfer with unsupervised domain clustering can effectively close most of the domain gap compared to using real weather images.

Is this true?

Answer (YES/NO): NO